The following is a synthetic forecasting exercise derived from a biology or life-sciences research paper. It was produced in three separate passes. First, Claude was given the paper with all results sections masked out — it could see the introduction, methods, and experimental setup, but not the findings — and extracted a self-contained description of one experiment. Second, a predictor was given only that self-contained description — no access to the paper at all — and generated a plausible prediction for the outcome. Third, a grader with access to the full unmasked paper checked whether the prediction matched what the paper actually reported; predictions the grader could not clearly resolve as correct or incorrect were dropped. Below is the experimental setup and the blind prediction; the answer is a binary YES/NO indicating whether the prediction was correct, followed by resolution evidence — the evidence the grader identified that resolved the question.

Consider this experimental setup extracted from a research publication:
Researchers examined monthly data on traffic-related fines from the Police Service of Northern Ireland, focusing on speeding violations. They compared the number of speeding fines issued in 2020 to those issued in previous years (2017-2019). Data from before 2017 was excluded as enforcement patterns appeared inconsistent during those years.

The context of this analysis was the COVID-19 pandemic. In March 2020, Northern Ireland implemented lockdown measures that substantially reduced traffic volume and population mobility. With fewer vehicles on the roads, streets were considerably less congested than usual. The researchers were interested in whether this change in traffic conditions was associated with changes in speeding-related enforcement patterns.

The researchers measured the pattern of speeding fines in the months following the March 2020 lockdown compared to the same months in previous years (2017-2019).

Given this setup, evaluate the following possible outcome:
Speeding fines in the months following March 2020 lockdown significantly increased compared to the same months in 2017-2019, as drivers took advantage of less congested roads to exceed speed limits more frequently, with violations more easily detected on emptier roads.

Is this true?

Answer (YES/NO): YES